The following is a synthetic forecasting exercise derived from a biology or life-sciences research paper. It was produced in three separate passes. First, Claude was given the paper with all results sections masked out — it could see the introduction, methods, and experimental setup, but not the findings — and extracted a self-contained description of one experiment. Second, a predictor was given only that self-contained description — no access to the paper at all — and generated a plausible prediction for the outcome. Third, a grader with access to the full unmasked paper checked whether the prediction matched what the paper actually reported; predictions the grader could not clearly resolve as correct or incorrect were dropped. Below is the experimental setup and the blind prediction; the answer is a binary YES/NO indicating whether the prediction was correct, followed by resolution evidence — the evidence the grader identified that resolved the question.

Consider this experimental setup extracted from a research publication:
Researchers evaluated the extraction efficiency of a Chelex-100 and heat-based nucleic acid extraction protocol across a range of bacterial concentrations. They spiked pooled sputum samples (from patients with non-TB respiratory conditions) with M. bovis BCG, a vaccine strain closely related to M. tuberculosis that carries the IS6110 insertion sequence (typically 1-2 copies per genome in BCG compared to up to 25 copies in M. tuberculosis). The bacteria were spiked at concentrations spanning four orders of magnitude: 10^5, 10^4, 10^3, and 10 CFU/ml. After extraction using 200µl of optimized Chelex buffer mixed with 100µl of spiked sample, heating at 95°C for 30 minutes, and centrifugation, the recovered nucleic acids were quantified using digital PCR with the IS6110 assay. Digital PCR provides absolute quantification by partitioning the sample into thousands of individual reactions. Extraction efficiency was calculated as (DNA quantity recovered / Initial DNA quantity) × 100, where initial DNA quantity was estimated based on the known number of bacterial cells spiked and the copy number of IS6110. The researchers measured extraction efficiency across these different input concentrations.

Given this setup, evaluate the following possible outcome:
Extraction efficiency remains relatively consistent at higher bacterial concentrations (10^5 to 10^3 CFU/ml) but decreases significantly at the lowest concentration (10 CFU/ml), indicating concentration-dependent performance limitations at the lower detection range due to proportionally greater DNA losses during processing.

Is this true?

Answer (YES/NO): NO